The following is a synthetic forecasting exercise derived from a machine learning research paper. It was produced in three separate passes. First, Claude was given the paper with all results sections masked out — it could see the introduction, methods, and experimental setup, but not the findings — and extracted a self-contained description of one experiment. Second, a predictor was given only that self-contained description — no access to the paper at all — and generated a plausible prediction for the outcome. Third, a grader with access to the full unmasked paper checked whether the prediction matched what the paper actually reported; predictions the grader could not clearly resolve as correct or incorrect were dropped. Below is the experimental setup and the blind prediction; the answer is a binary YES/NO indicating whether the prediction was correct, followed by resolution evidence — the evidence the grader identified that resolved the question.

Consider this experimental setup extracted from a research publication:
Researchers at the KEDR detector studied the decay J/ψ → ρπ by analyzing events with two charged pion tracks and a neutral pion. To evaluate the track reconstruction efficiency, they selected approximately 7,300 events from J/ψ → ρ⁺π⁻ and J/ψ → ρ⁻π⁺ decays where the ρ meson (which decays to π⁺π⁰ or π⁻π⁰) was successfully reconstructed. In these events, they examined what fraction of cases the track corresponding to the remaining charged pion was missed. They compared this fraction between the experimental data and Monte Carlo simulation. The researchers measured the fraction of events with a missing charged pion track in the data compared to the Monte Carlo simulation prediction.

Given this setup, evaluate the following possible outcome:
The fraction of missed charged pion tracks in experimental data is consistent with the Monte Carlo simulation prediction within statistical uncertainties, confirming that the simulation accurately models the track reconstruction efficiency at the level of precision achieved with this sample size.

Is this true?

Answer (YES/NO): NO